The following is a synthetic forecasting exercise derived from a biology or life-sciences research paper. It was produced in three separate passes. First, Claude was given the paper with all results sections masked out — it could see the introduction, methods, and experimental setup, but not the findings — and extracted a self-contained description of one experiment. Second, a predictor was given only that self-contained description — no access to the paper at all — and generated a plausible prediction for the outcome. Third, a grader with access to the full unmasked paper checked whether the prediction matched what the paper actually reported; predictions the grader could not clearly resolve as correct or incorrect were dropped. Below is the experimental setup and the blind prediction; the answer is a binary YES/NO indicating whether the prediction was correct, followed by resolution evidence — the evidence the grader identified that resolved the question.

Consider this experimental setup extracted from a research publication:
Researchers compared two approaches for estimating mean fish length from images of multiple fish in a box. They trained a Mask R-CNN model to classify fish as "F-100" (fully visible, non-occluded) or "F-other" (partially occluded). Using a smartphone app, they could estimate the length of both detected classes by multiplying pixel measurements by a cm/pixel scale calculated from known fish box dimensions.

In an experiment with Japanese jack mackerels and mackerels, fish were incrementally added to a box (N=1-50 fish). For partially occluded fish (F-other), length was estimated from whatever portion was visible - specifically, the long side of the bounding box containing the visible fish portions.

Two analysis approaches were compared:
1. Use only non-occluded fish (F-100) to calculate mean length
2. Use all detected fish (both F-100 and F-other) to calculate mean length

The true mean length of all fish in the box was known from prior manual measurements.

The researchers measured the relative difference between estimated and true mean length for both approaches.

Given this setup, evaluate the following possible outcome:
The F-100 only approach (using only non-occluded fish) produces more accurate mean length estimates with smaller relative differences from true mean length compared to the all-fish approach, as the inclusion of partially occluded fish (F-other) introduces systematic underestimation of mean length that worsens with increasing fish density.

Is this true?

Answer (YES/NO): YES